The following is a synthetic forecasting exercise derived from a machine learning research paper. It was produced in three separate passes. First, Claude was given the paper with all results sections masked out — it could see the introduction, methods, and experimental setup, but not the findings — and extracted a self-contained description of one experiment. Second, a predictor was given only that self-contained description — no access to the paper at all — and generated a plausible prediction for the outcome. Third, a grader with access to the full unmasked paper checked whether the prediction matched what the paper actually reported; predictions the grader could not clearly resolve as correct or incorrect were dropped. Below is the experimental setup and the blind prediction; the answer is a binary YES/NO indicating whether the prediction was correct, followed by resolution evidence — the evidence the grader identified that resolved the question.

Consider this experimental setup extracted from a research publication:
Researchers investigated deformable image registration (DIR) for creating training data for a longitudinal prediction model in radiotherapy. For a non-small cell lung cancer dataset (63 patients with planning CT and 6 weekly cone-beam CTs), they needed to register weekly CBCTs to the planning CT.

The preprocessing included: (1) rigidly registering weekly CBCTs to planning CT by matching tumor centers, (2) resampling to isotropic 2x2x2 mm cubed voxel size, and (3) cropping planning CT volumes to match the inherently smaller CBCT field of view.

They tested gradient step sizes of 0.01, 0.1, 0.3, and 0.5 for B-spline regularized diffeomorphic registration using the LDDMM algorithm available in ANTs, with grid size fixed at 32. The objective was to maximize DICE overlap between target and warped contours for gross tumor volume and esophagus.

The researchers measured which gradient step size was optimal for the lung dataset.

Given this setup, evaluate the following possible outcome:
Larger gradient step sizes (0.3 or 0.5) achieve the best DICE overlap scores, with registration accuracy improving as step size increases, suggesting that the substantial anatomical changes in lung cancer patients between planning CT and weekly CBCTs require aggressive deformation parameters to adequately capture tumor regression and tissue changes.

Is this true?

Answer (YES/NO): NO